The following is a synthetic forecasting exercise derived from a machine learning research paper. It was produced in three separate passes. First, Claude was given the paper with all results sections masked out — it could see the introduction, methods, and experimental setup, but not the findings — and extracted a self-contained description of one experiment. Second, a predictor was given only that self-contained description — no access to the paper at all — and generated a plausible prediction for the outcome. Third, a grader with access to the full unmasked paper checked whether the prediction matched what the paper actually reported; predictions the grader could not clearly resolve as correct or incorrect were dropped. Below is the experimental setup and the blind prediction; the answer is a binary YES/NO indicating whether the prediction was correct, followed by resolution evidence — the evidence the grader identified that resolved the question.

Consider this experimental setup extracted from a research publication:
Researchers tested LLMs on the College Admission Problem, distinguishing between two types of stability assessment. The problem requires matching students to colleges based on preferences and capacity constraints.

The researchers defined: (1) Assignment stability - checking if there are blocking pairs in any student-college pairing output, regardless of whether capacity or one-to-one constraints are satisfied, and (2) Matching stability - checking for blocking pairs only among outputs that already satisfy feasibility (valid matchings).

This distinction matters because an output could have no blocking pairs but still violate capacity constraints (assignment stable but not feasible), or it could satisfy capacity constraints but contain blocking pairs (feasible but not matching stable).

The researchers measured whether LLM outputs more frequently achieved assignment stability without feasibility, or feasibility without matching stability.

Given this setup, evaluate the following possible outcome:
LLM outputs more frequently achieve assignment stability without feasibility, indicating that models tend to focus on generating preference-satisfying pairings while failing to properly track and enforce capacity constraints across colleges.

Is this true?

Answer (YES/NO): NO